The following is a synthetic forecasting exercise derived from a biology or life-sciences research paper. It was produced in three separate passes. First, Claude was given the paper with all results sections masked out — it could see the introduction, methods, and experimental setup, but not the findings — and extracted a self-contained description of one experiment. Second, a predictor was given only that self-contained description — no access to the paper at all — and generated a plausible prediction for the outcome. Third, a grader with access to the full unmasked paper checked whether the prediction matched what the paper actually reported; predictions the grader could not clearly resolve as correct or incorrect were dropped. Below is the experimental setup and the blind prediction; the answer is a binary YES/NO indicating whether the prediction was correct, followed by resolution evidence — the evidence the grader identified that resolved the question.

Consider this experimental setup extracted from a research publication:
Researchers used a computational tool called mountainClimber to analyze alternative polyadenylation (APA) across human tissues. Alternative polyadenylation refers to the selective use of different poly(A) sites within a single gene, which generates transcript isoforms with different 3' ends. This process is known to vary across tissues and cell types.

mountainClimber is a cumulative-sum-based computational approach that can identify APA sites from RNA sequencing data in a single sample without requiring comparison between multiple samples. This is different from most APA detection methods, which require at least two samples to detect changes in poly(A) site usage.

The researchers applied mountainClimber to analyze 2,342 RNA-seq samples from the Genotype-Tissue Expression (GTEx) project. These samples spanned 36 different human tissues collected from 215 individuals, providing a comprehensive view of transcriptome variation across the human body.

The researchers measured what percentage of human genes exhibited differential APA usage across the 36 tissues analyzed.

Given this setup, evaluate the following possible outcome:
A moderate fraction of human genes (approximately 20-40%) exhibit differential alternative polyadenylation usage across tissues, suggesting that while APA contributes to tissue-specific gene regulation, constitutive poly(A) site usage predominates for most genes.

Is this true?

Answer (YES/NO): NO